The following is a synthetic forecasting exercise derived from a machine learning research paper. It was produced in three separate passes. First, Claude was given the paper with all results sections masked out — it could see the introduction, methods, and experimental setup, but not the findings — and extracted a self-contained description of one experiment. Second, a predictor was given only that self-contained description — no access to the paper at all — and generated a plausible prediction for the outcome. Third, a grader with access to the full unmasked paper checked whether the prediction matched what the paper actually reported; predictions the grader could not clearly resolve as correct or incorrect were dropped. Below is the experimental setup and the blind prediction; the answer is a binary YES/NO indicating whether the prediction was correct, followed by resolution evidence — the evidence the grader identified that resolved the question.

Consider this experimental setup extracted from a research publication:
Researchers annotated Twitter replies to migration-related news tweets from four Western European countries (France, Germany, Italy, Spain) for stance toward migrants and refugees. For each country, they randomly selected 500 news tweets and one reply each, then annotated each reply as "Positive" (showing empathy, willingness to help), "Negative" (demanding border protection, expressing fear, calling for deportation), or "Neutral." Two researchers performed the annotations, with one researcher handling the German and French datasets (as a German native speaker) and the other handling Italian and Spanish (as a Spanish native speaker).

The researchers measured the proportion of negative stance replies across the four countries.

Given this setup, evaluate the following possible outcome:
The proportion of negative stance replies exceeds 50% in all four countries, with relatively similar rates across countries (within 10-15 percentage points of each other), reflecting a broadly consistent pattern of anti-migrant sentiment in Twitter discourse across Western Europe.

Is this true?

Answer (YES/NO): NO